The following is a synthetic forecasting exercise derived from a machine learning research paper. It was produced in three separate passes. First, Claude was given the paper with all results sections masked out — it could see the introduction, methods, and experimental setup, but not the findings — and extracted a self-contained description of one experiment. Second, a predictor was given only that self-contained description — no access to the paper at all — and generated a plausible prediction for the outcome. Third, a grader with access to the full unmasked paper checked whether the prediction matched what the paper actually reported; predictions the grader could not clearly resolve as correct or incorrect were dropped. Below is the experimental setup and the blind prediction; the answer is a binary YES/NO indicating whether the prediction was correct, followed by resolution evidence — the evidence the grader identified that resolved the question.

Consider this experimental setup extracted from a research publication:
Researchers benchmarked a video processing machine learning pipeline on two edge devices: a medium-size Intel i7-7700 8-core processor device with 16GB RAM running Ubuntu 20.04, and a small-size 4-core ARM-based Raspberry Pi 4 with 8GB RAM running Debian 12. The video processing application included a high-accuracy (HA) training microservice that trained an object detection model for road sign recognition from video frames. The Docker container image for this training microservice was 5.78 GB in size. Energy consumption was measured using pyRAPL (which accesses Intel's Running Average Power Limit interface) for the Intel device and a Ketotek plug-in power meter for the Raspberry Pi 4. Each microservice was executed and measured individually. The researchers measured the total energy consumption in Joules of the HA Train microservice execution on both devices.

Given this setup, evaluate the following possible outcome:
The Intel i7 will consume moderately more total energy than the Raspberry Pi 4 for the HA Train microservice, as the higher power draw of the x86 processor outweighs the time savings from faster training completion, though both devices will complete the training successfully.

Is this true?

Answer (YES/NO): NO